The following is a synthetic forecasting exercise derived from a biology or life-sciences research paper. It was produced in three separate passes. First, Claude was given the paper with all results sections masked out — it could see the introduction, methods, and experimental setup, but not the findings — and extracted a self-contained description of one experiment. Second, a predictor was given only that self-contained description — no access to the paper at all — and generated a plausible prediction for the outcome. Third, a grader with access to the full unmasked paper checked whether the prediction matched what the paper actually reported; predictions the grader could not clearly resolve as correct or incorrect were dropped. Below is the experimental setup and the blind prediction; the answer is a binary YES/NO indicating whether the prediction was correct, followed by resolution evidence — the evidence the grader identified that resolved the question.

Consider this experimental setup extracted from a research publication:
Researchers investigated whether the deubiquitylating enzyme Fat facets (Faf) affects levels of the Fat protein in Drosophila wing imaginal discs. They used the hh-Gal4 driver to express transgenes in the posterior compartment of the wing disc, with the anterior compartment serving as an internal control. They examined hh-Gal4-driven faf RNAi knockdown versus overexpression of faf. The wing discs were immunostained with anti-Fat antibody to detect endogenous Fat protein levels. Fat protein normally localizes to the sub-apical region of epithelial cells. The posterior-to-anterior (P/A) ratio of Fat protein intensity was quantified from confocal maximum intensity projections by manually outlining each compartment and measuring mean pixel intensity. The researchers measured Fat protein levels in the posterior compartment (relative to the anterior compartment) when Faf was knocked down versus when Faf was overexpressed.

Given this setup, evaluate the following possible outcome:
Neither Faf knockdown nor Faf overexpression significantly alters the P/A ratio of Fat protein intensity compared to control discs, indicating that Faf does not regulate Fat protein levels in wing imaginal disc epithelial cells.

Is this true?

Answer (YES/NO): NO